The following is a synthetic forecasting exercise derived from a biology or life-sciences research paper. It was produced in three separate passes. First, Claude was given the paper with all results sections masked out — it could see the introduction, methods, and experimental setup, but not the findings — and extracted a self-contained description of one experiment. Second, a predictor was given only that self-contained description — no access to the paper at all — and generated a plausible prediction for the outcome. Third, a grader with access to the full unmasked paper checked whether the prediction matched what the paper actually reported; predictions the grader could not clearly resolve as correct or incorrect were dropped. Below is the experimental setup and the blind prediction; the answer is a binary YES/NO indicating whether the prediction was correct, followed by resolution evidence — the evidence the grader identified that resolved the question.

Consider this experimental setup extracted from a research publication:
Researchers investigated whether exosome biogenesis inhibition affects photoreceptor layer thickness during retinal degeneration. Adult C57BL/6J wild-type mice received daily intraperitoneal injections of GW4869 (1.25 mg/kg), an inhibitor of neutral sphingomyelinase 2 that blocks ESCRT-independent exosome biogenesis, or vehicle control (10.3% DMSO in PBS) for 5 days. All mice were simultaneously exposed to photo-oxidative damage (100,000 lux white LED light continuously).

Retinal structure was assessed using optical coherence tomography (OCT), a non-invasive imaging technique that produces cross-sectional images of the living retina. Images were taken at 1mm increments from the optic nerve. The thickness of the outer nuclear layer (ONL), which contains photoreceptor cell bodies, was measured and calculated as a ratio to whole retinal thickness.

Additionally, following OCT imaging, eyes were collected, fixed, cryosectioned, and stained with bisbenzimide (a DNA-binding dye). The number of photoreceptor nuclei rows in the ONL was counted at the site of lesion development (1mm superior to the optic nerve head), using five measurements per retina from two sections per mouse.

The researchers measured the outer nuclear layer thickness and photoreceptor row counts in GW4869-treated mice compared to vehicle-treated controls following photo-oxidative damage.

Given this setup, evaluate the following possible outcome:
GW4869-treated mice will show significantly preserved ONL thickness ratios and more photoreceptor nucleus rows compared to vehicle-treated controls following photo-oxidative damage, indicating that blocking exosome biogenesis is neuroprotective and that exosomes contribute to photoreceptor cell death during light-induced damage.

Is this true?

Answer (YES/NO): NO